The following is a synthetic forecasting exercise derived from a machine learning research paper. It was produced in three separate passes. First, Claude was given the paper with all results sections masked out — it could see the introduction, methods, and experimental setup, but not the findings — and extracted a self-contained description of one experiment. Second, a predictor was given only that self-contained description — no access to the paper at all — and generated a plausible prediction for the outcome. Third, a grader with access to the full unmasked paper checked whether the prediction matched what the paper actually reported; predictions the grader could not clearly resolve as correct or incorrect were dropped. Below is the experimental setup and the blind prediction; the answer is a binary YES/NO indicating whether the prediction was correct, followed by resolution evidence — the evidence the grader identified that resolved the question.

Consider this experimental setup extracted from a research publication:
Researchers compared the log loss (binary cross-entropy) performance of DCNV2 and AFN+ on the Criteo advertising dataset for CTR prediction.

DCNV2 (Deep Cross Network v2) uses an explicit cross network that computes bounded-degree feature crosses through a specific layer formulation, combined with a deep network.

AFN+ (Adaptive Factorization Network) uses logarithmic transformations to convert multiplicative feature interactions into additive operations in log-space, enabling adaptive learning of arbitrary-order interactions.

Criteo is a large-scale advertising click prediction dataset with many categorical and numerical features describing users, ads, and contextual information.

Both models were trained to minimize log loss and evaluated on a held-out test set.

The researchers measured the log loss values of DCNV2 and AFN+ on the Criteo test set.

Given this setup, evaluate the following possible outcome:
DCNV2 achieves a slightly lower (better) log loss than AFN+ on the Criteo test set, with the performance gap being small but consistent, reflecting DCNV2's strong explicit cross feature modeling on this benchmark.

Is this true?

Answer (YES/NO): YES